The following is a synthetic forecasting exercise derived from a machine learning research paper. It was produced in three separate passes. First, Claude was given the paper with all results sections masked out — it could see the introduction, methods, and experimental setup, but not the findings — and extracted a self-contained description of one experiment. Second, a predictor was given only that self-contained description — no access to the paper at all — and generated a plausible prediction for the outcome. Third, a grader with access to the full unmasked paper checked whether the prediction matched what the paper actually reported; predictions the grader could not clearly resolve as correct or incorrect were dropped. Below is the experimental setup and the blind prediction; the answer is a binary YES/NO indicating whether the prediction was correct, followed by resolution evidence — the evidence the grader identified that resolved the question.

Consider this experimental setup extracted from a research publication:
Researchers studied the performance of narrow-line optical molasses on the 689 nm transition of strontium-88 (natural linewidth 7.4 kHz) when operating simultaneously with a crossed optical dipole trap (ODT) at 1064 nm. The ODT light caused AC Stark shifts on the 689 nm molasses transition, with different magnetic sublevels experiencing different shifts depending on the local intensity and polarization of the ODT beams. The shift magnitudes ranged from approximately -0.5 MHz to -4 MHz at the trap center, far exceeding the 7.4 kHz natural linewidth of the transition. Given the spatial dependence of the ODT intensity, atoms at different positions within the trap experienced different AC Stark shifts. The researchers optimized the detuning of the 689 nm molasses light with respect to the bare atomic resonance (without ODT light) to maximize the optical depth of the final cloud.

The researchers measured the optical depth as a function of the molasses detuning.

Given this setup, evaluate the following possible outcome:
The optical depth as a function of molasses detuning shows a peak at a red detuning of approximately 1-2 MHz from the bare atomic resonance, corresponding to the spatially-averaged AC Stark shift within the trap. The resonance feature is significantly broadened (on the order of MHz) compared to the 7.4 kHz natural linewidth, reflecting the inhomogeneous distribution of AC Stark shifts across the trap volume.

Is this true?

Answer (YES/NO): NO